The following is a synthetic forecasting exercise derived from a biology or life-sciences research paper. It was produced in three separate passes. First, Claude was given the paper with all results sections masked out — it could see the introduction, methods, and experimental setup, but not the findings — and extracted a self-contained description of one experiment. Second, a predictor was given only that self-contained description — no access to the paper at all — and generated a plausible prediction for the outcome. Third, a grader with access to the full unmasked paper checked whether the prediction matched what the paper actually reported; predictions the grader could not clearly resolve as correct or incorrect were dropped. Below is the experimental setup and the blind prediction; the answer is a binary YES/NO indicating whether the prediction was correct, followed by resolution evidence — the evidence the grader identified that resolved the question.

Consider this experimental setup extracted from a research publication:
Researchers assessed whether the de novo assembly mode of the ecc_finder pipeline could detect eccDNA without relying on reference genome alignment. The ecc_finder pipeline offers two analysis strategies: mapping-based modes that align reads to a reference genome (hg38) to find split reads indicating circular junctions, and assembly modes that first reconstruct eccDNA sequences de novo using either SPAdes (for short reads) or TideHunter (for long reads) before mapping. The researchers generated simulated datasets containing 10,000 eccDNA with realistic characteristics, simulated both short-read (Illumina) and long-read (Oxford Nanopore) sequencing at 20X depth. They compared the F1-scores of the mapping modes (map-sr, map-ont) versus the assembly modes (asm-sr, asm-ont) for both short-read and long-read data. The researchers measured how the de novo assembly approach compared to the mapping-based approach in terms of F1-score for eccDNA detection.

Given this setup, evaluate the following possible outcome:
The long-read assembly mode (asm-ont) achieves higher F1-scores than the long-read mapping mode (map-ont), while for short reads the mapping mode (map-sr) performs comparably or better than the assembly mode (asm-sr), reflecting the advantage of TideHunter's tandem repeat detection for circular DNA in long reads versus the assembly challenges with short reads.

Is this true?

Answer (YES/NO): NO